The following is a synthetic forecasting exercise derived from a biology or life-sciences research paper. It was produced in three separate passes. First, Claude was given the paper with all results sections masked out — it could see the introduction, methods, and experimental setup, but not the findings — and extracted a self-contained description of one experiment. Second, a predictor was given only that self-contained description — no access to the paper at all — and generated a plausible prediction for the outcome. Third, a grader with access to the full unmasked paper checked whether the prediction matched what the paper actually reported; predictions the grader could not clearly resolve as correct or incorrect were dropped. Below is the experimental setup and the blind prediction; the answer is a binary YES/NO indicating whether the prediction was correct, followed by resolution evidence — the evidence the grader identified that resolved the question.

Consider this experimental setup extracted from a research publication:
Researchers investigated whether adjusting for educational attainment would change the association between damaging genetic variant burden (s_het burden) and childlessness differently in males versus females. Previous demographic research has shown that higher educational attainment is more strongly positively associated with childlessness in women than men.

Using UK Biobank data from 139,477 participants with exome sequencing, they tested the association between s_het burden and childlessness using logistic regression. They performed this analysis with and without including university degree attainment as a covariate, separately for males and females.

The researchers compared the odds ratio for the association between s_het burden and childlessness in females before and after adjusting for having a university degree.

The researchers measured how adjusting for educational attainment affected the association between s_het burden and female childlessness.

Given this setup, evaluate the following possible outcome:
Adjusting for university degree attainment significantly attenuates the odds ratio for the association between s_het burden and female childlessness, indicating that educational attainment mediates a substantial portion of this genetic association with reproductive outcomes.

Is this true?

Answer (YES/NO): NO